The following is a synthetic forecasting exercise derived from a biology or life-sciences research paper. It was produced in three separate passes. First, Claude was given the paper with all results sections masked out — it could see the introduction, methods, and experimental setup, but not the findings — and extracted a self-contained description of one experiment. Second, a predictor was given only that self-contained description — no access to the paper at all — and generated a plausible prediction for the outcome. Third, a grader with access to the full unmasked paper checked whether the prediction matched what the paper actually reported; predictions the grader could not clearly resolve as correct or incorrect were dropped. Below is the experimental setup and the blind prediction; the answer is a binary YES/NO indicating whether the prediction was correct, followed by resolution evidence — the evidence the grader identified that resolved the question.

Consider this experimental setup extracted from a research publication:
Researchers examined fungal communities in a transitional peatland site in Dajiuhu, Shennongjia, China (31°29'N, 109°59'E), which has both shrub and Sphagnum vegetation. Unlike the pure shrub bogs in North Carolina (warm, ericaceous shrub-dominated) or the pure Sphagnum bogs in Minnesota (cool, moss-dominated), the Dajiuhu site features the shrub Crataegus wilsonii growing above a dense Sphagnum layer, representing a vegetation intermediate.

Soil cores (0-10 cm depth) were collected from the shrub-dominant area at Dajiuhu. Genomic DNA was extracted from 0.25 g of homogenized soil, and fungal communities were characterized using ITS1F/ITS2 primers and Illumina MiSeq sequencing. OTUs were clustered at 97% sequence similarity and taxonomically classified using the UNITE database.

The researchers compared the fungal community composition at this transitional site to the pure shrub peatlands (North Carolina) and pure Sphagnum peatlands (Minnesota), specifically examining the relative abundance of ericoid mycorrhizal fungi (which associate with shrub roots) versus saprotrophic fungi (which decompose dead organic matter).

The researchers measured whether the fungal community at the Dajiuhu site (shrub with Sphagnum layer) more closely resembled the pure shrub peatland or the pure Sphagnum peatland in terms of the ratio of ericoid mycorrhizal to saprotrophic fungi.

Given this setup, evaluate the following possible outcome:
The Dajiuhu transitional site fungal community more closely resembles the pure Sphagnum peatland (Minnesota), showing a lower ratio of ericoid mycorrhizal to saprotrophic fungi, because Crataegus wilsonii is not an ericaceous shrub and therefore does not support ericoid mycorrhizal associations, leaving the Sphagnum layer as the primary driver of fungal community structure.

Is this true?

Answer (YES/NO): NO